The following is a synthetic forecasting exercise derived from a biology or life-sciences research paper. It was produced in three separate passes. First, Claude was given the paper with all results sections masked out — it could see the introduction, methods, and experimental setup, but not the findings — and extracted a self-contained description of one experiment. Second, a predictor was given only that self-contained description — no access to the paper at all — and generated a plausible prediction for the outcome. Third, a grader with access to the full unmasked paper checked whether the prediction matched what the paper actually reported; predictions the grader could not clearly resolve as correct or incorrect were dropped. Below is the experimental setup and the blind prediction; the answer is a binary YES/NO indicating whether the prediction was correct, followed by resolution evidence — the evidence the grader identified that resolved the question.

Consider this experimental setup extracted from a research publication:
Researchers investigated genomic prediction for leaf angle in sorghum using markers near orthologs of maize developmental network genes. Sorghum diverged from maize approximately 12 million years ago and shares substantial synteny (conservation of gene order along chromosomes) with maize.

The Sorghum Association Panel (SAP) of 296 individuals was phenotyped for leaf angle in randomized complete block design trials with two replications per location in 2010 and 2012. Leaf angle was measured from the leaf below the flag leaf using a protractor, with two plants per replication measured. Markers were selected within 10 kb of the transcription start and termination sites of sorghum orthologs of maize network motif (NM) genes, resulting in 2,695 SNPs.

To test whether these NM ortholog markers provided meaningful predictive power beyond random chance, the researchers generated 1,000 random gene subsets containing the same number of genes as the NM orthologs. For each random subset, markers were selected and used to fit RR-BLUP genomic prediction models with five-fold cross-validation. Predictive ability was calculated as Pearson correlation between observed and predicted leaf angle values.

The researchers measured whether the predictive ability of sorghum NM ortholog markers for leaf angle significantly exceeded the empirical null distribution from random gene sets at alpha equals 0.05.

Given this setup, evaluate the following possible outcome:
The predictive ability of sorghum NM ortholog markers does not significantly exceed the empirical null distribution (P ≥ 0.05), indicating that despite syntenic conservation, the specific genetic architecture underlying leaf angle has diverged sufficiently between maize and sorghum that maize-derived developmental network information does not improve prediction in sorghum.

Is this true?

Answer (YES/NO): NO